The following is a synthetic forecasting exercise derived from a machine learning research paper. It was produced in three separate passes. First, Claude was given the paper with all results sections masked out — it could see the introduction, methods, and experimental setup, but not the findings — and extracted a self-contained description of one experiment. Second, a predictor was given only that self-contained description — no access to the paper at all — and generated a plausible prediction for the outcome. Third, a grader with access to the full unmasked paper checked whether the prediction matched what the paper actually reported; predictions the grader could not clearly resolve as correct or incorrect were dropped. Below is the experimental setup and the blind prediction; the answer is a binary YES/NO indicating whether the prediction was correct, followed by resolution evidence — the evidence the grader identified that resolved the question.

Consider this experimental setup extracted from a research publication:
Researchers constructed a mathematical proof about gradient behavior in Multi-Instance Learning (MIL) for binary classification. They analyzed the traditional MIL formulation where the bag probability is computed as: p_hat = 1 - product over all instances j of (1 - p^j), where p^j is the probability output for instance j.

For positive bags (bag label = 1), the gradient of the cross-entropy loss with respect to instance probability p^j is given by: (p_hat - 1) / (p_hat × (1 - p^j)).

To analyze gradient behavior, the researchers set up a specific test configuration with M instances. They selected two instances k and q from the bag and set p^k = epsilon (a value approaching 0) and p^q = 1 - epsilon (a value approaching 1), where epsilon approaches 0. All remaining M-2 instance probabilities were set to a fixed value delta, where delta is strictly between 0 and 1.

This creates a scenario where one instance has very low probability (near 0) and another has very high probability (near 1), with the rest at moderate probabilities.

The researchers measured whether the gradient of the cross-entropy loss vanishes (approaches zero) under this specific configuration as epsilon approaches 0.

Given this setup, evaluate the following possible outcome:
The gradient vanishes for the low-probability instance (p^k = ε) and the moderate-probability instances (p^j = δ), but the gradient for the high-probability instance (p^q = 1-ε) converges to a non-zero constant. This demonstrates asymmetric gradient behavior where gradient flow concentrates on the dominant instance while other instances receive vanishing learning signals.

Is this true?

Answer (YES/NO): NO